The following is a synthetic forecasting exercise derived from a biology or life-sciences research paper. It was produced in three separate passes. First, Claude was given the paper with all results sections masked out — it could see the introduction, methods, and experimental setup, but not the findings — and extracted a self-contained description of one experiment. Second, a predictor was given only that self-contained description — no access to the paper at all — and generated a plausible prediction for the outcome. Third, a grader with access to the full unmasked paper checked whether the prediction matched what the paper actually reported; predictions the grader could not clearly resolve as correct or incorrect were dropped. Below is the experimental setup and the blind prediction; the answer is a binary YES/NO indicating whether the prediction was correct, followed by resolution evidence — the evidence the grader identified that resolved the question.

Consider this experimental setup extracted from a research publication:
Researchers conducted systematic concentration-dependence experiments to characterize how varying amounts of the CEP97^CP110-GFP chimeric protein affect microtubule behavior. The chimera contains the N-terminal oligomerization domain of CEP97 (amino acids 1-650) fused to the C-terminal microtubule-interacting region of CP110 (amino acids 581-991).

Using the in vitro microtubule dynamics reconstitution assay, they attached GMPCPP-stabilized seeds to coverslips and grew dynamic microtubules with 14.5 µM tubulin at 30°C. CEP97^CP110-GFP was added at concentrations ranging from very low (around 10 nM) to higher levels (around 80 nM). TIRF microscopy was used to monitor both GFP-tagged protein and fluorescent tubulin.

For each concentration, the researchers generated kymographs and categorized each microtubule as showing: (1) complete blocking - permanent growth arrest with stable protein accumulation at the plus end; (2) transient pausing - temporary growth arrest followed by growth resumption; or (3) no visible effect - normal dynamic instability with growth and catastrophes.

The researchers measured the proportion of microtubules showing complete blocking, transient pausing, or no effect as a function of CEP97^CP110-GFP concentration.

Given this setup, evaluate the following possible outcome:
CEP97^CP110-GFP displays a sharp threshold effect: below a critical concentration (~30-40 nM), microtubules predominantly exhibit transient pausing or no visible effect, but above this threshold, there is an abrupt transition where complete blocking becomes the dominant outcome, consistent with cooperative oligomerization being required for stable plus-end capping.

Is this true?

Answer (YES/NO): YES